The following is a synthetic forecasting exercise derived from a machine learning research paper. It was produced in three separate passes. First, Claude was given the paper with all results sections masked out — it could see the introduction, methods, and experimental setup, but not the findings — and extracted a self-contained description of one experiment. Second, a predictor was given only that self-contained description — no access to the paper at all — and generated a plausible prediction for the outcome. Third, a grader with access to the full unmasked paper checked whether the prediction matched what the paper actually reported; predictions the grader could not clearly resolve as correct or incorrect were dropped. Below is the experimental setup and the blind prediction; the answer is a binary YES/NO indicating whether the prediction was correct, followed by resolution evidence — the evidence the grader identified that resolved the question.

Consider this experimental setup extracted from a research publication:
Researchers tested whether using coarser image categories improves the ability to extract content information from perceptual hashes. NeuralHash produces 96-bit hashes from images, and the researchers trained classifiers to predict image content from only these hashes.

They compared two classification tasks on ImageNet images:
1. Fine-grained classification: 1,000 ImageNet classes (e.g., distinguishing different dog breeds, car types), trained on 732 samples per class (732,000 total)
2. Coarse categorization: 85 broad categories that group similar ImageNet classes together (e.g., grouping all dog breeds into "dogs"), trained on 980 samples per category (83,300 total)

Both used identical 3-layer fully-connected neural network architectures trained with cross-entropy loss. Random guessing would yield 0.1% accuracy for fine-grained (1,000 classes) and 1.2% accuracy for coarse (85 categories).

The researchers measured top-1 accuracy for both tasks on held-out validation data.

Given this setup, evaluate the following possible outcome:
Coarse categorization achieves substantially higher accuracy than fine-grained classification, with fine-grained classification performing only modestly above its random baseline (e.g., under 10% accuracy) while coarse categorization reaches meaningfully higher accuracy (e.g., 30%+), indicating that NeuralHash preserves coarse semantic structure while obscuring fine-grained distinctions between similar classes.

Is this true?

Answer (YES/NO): NO